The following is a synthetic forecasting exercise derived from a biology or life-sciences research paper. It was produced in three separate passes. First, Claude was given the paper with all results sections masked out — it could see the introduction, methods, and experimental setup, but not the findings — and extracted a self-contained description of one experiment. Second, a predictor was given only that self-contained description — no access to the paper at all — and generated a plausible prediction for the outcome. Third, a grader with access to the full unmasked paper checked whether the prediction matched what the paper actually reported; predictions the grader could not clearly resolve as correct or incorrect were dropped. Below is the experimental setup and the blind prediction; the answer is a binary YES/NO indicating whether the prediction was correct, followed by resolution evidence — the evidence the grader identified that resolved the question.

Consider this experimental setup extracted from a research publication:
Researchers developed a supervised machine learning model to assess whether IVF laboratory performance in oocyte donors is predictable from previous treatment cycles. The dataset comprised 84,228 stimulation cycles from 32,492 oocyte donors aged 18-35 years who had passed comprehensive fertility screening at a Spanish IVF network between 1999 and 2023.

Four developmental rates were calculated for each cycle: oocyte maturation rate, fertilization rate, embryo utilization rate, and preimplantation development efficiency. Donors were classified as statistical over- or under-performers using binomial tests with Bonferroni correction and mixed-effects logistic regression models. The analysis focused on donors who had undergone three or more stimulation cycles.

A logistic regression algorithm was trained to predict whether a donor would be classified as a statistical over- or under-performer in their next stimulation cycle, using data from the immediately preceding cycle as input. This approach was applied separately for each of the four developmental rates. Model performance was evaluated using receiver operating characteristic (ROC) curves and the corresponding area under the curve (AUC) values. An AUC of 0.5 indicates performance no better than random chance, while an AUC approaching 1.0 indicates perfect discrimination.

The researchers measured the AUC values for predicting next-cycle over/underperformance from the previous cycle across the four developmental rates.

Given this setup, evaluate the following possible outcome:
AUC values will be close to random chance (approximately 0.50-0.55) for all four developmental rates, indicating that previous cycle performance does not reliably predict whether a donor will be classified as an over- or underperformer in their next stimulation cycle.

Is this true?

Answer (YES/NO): NO